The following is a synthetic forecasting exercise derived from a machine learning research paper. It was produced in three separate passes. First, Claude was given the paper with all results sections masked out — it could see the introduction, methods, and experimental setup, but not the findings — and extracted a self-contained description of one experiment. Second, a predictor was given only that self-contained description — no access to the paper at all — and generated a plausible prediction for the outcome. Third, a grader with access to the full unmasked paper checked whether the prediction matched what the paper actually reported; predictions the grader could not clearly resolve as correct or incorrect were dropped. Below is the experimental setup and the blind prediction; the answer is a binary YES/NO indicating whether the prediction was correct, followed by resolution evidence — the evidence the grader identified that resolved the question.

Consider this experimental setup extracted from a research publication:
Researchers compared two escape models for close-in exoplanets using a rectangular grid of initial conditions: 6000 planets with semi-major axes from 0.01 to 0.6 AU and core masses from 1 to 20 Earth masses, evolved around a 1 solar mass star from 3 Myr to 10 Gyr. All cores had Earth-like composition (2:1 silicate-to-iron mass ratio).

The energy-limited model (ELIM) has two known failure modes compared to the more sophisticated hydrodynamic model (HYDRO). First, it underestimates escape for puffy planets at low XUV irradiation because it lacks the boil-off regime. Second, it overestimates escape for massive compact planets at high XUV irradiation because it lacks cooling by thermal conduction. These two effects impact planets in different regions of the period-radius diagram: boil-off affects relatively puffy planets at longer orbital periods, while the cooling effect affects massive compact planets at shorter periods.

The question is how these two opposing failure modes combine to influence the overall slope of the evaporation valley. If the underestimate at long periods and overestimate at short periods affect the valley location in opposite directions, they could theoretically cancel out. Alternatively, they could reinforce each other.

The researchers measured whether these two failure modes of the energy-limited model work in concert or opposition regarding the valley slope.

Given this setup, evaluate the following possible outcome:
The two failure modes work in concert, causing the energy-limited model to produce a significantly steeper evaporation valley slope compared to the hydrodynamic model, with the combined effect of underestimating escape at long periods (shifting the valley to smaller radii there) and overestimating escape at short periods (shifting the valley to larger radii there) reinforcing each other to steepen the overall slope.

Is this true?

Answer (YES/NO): YES